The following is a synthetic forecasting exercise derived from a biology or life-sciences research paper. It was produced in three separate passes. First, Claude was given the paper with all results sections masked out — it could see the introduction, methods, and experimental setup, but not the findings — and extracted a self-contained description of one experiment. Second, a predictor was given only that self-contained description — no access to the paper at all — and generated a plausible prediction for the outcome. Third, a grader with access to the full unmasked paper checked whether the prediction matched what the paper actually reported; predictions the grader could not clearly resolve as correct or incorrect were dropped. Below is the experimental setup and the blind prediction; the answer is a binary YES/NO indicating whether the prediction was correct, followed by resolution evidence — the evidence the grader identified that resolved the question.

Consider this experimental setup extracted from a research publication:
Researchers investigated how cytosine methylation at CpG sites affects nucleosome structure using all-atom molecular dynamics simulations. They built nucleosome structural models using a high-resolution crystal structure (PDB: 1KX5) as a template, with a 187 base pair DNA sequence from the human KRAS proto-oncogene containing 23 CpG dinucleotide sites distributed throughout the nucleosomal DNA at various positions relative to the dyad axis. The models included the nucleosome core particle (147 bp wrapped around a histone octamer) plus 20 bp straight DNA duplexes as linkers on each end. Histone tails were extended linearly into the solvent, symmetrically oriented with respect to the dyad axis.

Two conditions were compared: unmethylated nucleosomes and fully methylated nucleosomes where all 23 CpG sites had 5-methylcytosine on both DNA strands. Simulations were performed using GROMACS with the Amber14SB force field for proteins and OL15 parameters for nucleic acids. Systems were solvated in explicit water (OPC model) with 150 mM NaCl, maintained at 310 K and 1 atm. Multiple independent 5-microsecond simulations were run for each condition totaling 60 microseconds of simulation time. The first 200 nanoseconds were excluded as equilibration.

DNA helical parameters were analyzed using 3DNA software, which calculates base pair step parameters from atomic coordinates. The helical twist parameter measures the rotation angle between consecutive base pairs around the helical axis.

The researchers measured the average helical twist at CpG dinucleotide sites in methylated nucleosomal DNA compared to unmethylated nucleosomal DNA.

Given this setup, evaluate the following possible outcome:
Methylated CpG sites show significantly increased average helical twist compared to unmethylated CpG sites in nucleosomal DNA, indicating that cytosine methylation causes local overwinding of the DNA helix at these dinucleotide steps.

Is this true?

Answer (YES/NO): NO